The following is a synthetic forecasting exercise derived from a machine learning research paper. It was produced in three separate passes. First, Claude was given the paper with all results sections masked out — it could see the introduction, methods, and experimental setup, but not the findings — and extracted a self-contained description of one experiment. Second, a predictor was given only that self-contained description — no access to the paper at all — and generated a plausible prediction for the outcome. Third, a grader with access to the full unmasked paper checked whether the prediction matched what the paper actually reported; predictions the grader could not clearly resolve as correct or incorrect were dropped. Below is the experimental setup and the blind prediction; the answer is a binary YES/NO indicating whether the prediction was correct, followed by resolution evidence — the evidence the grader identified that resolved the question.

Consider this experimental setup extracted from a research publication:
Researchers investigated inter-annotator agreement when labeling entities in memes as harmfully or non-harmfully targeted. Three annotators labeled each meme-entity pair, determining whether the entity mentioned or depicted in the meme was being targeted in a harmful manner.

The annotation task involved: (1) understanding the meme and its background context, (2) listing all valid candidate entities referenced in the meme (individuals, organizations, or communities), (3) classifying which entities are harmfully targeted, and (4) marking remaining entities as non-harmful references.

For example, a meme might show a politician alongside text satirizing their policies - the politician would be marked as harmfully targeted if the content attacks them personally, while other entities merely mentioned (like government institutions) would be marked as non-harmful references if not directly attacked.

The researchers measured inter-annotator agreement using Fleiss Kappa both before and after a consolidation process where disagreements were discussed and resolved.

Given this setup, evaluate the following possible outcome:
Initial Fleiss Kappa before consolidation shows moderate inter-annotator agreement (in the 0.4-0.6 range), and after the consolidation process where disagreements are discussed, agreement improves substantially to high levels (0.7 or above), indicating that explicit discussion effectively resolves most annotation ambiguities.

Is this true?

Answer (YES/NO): NO